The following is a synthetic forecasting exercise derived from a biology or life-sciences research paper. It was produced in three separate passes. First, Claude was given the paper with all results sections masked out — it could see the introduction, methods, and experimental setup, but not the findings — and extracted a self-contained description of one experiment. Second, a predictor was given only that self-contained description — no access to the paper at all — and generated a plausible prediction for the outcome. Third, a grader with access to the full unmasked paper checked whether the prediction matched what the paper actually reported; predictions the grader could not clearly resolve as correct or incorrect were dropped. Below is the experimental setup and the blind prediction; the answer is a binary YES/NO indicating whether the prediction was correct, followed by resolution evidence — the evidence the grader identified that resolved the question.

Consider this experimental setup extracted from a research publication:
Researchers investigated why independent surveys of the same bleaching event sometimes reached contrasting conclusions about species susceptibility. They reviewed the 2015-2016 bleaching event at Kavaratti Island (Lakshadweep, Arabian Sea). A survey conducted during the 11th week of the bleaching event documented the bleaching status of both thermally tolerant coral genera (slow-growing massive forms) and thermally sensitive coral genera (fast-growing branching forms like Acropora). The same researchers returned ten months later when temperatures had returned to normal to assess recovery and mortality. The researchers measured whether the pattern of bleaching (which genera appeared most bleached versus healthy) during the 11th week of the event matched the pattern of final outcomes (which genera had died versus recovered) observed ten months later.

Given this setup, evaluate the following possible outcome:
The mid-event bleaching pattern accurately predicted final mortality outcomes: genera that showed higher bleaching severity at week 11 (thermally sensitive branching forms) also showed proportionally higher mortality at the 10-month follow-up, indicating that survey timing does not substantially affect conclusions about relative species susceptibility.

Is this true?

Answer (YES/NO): NO